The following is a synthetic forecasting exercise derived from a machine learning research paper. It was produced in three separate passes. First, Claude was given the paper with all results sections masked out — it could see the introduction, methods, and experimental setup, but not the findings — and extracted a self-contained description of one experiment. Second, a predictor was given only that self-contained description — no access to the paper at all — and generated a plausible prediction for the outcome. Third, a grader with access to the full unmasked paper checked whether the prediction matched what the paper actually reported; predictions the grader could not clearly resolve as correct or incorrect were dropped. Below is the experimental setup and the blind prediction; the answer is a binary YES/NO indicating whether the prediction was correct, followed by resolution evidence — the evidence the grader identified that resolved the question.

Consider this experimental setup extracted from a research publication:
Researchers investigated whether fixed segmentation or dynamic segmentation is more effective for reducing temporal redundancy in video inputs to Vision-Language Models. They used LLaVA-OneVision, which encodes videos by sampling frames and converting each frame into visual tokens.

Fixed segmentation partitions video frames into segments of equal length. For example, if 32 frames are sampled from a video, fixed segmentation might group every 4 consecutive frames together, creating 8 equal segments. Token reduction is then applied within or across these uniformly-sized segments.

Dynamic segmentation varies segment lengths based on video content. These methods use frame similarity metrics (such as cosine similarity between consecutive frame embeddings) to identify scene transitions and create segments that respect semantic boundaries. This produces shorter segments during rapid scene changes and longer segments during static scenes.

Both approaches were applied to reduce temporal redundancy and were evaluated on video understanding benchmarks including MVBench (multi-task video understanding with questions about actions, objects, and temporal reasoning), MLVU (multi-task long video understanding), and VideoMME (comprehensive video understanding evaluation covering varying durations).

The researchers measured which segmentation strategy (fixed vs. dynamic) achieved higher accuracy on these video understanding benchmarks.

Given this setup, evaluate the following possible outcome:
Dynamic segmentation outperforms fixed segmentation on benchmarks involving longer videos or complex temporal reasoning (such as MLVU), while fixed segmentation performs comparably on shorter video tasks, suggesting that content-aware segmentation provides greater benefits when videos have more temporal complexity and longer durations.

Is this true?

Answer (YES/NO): NO